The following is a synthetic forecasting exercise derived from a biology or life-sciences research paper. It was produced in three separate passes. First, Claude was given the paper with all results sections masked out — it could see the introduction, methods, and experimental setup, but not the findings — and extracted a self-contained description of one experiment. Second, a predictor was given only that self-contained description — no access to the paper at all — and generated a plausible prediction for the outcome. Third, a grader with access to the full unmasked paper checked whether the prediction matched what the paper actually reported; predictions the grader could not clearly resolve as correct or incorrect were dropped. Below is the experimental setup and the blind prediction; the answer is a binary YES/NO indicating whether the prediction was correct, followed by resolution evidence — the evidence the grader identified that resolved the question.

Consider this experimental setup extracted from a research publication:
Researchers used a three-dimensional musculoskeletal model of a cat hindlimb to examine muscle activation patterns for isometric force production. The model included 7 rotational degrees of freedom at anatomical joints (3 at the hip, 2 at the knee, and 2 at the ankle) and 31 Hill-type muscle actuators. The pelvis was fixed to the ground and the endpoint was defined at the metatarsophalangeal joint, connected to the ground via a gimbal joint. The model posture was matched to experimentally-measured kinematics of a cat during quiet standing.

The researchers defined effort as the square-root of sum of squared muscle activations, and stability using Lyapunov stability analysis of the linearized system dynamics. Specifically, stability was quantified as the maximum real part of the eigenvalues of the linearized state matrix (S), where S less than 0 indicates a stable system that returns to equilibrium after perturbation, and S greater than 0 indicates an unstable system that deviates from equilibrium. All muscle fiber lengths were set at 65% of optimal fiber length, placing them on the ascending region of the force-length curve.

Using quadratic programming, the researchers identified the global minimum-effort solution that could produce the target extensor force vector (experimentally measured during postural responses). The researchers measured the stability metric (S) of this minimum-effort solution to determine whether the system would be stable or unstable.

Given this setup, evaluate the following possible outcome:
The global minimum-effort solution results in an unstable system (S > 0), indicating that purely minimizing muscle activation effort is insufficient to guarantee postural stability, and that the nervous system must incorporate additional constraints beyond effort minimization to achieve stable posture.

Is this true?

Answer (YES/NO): YES